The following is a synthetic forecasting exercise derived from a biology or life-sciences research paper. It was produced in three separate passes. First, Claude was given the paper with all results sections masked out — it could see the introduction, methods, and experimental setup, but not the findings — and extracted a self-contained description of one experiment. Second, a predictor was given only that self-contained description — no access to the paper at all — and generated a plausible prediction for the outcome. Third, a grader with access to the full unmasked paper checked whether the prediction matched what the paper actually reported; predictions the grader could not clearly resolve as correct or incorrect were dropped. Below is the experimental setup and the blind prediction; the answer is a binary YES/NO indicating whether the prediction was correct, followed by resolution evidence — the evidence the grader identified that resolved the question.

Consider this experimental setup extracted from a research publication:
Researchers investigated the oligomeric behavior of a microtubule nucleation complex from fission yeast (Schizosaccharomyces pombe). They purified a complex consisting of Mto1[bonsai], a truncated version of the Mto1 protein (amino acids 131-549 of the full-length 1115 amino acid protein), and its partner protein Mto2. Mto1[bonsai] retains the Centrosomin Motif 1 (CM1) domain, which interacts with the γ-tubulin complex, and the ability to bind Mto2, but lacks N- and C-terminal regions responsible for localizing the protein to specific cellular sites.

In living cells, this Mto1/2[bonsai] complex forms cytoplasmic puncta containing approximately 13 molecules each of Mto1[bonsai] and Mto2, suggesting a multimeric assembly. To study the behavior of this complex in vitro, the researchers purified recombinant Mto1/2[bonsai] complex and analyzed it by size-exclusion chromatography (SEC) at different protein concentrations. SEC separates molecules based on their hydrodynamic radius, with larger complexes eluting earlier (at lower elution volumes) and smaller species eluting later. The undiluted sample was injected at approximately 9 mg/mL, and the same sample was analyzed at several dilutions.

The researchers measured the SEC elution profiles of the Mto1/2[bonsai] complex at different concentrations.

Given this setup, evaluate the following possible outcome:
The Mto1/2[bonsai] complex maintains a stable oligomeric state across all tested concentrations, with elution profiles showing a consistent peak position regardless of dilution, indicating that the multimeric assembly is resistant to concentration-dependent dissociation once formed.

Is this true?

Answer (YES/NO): NO